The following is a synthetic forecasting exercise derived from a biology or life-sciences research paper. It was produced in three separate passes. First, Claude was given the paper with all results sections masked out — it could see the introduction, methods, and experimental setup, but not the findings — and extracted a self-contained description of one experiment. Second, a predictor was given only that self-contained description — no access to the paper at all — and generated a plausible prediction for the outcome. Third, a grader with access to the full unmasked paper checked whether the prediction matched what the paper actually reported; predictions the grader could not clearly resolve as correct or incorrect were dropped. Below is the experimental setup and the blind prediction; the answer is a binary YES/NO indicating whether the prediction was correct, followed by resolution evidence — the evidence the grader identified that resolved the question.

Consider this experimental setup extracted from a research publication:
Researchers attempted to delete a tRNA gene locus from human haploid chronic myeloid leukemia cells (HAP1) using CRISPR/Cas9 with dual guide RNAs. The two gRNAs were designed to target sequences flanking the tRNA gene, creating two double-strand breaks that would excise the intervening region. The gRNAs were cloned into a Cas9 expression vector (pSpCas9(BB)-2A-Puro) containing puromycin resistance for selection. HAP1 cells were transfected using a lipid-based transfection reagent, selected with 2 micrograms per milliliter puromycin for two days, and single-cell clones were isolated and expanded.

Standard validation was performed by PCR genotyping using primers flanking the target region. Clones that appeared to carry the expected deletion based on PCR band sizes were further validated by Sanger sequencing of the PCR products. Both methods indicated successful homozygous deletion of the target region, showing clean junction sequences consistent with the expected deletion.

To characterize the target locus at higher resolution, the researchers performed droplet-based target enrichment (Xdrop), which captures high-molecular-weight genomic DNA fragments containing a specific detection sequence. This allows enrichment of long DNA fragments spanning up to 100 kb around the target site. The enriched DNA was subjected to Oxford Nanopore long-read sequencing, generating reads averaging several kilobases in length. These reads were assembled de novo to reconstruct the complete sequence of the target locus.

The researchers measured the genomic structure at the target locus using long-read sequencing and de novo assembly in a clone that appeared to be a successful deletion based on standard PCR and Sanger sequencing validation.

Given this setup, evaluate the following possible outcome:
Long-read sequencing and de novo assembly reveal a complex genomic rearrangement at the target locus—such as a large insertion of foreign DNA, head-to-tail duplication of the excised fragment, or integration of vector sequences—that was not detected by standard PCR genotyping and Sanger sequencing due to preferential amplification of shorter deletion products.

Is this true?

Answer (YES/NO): YES